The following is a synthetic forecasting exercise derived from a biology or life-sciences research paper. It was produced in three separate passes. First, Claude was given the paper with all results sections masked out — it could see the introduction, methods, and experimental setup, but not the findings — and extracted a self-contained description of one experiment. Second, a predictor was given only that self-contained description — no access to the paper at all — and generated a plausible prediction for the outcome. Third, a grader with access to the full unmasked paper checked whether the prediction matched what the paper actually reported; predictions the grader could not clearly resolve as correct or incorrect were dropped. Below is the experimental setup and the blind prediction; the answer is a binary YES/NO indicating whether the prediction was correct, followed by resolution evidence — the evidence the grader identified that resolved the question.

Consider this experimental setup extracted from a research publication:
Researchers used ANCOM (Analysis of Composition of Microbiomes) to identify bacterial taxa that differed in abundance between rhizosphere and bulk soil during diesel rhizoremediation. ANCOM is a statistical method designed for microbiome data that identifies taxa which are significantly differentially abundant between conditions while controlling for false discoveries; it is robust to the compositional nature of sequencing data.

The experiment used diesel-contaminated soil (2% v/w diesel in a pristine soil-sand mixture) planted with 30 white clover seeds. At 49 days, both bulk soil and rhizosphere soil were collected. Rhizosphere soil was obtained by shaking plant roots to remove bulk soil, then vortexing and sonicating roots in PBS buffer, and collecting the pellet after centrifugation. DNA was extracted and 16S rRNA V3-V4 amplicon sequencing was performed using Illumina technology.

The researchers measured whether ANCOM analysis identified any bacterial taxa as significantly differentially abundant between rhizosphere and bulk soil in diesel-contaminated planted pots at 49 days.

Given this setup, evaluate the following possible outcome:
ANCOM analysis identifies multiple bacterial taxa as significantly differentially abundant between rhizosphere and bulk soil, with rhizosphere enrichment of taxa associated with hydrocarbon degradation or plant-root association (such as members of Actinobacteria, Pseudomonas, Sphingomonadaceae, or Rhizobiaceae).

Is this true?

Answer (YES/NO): YES